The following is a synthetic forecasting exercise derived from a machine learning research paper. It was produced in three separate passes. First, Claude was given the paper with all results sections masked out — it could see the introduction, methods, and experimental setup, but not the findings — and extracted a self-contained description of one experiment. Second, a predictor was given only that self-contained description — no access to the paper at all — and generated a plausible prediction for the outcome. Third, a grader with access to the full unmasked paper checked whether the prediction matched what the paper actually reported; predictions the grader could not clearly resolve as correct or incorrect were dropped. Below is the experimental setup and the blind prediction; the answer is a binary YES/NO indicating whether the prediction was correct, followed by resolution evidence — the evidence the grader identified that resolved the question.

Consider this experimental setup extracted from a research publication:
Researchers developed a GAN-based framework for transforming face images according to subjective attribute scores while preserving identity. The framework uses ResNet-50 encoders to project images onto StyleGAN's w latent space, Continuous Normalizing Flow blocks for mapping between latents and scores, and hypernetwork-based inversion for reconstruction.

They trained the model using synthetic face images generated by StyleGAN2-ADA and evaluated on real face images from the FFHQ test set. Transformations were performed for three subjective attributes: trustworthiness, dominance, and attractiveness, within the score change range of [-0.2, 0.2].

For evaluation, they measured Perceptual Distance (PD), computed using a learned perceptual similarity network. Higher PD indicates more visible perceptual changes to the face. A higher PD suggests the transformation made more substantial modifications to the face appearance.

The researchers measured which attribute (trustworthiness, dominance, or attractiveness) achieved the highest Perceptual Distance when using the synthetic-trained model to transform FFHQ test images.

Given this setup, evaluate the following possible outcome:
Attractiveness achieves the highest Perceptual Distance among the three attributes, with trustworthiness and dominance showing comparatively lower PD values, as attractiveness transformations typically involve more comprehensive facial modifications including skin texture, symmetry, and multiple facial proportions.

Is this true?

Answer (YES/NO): YES